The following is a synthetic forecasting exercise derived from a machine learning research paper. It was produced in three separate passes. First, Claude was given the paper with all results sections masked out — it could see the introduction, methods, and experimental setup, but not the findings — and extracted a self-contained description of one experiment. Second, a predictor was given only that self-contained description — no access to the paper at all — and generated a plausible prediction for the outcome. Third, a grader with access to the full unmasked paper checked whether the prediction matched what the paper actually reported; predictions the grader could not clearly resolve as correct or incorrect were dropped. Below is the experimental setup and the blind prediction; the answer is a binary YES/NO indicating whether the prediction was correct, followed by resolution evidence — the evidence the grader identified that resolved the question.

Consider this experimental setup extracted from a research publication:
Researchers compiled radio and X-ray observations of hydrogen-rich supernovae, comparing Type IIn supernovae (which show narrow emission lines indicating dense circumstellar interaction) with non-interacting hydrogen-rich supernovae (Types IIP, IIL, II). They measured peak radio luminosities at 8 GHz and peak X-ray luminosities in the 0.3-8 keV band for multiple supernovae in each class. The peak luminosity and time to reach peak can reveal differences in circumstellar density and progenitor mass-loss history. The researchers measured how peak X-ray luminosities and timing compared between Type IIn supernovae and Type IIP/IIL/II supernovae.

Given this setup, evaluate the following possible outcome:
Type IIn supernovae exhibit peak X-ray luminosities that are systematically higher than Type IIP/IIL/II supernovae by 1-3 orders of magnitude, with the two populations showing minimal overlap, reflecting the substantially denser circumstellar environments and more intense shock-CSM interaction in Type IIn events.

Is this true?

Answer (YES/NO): YES